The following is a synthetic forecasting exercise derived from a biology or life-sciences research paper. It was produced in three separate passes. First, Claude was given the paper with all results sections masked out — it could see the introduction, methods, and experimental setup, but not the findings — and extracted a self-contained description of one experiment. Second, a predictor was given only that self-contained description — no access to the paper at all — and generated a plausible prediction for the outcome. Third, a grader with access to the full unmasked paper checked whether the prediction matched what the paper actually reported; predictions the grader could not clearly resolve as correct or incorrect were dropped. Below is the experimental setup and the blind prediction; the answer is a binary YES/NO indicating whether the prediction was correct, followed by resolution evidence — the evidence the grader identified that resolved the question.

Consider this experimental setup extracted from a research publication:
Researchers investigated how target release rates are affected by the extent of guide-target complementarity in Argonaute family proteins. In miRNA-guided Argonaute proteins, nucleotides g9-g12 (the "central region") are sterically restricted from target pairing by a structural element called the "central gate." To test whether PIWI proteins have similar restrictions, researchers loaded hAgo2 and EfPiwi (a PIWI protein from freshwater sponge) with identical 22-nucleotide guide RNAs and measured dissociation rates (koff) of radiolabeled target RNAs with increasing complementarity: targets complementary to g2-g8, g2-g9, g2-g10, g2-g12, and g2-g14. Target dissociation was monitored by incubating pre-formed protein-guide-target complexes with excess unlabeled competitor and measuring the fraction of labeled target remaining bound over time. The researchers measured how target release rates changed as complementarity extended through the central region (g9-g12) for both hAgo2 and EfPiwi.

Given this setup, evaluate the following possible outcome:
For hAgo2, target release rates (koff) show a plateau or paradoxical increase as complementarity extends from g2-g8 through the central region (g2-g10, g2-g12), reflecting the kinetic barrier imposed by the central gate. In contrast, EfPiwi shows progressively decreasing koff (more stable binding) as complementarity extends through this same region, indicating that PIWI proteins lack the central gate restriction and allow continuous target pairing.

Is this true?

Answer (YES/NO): YES